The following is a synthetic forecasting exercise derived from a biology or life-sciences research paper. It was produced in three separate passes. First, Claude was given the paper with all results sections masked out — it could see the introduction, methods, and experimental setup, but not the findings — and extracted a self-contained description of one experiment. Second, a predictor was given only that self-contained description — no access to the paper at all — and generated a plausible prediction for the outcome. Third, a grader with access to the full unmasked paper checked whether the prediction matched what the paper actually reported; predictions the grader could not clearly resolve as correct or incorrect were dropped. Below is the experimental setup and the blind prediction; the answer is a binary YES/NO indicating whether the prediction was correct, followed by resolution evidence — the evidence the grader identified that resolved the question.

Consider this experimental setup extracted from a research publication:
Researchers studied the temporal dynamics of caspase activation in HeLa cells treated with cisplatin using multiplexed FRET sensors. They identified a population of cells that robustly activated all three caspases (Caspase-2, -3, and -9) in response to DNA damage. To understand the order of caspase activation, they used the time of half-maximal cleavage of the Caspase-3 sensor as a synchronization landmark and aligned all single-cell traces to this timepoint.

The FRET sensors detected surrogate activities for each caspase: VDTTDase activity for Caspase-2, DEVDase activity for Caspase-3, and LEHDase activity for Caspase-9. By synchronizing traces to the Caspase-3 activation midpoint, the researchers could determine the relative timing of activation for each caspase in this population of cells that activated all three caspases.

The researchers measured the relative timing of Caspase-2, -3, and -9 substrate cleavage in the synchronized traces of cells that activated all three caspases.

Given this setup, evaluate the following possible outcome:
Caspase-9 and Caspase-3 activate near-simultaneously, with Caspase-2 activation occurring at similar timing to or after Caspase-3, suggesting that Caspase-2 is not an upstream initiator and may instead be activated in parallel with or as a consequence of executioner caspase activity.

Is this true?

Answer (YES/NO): NO